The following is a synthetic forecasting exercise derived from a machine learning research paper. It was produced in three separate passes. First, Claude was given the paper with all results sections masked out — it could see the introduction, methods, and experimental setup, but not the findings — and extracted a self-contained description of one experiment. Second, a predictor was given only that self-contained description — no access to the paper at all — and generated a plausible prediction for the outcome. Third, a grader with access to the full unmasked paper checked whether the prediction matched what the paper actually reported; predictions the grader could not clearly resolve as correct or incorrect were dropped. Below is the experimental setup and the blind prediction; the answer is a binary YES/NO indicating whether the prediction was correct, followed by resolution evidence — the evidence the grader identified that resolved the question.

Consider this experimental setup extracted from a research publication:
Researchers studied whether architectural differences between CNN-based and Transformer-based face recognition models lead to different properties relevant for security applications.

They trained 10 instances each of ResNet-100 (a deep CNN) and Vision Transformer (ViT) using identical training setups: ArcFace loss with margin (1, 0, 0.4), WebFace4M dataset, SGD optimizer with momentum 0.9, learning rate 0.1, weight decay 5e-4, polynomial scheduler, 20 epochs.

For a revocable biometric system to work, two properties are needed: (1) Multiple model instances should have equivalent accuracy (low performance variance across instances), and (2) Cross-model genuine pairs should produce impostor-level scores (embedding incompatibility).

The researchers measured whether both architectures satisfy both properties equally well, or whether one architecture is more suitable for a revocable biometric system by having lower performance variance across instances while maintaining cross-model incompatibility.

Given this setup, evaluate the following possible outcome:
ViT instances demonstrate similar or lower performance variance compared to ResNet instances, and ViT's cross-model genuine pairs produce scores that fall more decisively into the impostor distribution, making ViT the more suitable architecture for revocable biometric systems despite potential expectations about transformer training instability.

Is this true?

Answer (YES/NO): NO